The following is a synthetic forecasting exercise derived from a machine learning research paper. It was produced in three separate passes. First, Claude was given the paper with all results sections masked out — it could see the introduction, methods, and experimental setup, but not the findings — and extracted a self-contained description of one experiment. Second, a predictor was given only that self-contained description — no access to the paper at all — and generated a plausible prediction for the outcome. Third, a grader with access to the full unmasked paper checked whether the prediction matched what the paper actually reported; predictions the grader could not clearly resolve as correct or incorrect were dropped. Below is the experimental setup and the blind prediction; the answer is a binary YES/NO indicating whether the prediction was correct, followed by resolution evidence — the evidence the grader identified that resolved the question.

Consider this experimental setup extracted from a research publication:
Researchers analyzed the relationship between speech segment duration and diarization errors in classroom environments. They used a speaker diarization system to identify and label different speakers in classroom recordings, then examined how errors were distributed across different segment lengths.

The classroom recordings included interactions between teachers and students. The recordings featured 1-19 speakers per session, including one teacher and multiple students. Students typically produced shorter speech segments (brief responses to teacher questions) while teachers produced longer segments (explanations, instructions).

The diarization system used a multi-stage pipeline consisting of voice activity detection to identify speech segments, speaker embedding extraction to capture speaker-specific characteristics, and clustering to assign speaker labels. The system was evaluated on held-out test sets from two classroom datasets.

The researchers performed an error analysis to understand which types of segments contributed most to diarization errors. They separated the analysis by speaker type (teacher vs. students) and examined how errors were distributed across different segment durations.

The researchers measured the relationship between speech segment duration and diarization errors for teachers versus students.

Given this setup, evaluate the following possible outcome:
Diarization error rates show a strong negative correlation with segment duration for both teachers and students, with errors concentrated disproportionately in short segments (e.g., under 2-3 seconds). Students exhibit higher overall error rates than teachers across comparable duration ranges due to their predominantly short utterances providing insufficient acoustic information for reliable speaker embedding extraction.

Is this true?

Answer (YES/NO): NO